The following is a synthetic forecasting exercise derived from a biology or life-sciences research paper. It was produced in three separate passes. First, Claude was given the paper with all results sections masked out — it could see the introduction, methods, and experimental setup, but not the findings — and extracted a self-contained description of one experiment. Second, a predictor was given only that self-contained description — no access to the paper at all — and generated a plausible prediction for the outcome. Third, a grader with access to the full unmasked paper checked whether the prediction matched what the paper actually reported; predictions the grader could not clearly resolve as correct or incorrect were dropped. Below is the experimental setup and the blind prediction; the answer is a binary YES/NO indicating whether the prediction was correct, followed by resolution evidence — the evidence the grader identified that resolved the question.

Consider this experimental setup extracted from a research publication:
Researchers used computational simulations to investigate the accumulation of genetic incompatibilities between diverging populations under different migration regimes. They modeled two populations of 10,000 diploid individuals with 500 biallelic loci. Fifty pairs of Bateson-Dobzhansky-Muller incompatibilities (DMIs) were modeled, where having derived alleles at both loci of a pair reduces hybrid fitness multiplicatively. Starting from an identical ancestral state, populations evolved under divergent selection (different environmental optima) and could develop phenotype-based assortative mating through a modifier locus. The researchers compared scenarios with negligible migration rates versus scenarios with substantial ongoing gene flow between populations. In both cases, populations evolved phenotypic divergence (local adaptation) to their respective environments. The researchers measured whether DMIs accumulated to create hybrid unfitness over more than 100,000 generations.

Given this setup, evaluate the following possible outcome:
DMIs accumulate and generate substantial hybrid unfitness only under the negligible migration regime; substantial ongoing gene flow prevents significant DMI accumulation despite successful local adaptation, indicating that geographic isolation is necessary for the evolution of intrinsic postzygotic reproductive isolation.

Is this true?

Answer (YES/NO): YES